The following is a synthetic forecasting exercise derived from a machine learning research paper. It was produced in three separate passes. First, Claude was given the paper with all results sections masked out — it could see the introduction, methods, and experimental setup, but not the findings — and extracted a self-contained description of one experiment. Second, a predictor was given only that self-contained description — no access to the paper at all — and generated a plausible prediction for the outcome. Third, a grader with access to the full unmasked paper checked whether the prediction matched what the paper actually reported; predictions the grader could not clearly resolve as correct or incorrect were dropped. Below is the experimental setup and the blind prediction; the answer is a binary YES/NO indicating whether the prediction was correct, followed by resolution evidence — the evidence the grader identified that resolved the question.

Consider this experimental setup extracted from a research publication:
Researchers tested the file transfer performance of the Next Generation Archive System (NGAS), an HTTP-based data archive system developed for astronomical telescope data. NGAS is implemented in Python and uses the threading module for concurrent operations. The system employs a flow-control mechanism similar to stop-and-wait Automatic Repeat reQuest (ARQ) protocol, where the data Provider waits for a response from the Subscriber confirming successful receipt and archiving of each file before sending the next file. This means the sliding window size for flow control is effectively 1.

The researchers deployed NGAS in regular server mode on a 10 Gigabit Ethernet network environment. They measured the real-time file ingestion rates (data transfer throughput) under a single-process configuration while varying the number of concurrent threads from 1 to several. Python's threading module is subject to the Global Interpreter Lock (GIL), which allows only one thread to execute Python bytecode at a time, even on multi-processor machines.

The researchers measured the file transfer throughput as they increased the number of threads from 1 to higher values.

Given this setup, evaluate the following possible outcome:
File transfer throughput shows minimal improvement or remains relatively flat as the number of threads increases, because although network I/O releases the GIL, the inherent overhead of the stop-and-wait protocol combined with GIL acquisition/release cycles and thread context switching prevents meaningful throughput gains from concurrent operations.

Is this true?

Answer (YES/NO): NO